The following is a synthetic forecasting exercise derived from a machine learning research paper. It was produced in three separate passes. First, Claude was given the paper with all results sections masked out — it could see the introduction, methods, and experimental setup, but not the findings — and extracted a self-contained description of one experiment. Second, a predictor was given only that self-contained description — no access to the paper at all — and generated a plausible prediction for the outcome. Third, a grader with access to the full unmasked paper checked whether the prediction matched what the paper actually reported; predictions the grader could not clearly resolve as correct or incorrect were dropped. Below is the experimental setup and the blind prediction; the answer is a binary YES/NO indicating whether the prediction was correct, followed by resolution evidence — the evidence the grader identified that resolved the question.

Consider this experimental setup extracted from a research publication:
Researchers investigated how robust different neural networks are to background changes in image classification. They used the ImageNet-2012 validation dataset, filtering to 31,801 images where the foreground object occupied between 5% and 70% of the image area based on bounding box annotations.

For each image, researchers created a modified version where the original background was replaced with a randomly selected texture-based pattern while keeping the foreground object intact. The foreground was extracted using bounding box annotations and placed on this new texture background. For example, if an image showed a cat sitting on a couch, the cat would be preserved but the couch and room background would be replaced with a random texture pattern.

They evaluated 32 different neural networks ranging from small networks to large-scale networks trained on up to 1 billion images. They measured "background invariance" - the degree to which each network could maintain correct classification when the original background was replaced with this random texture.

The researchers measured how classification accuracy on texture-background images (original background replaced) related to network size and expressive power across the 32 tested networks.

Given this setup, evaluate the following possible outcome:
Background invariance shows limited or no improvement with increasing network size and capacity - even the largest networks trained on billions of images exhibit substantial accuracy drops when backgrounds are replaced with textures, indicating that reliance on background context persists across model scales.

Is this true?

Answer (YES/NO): NO